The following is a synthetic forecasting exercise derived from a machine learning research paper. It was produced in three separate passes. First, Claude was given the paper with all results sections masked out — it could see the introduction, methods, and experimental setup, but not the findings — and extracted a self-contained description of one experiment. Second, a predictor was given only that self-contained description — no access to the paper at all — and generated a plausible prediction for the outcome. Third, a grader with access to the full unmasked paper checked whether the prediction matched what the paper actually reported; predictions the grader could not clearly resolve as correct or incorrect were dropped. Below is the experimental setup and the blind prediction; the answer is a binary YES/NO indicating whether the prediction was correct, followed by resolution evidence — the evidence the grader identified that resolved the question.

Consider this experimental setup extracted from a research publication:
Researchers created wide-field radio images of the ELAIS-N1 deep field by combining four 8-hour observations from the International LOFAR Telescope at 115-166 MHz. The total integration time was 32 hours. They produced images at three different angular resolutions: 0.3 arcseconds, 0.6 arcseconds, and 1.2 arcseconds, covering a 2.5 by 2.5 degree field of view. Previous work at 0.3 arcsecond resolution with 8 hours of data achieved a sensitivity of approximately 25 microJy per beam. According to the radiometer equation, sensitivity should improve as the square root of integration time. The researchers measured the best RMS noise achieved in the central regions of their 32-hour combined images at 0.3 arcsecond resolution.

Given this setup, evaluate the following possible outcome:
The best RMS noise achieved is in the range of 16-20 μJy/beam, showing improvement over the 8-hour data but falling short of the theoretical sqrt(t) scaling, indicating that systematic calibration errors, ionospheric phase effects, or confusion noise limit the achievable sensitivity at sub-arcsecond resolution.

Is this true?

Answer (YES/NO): NO